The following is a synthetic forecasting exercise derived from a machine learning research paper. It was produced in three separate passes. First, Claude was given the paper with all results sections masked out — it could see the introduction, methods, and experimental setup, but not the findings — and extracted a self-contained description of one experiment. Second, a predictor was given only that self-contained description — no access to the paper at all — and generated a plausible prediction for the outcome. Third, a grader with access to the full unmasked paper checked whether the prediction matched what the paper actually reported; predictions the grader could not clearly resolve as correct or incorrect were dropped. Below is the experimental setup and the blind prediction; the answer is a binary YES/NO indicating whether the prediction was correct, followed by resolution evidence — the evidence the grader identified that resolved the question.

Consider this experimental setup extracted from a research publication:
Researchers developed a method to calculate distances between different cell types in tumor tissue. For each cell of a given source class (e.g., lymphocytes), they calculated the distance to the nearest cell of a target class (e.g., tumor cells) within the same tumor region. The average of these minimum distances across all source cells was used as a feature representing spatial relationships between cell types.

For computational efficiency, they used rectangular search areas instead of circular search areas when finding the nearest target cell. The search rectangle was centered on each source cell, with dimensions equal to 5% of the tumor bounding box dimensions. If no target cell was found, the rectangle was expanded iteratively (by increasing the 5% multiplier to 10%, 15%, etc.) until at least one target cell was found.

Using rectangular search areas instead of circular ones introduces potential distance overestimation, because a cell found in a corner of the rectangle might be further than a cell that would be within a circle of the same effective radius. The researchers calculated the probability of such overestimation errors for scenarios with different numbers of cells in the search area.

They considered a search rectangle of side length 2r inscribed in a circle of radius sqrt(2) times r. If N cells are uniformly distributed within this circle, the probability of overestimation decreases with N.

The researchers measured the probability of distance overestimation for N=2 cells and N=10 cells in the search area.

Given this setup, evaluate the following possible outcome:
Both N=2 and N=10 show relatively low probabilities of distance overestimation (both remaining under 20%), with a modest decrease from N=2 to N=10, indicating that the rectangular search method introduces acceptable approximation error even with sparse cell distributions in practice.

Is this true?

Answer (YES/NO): NO